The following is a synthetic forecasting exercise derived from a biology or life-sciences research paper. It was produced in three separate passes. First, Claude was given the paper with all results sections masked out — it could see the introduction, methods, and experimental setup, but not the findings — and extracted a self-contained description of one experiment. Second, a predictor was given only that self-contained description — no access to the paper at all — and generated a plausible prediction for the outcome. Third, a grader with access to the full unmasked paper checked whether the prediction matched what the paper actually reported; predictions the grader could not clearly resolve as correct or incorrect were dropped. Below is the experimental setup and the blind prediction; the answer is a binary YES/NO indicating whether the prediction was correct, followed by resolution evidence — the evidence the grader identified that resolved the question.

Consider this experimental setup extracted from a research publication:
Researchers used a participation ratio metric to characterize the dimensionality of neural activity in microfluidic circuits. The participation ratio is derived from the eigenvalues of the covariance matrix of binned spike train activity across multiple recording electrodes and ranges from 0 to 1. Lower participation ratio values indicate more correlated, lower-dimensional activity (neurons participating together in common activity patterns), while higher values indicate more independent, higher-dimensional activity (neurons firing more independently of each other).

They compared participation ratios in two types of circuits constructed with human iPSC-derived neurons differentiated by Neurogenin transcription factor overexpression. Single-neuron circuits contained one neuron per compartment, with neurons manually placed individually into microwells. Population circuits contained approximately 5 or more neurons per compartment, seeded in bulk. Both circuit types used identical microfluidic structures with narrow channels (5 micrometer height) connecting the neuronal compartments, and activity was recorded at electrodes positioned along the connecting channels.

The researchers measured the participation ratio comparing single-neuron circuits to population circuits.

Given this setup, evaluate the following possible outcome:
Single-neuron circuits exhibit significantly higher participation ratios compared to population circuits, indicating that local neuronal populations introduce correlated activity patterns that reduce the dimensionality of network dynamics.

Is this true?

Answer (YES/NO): YES